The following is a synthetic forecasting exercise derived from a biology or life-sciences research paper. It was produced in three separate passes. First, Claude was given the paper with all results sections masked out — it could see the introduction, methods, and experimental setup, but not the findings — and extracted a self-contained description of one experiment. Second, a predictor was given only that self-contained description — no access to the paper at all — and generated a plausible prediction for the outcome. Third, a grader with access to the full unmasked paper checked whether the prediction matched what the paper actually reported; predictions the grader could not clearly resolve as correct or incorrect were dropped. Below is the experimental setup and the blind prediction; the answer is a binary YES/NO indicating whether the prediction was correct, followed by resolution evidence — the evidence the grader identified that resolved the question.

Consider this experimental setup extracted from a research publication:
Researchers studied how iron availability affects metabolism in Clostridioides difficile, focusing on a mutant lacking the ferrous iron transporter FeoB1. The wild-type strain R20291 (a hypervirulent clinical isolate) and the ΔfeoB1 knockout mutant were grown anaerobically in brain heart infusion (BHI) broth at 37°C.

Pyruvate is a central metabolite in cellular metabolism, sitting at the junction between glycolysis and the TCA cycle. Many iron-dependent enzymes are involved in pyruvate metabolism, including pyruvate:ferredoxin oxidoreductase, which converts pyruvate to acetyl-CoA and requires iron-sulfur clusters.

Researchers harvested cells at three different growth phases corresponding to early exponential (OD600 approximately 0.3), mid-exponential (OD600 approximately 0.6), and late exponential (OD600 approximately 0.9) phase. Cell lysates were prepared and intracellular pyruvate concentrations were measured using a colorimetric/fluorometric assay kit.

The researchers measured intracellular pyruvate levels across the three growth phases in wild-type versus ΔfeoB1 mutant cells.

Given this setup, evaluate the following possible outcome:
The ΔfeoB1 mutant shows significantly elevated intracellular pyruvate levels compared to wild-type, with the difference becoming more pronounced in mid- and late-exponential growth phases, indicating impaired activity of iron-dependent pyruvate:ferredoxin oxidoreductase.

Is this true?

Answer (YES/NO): NO